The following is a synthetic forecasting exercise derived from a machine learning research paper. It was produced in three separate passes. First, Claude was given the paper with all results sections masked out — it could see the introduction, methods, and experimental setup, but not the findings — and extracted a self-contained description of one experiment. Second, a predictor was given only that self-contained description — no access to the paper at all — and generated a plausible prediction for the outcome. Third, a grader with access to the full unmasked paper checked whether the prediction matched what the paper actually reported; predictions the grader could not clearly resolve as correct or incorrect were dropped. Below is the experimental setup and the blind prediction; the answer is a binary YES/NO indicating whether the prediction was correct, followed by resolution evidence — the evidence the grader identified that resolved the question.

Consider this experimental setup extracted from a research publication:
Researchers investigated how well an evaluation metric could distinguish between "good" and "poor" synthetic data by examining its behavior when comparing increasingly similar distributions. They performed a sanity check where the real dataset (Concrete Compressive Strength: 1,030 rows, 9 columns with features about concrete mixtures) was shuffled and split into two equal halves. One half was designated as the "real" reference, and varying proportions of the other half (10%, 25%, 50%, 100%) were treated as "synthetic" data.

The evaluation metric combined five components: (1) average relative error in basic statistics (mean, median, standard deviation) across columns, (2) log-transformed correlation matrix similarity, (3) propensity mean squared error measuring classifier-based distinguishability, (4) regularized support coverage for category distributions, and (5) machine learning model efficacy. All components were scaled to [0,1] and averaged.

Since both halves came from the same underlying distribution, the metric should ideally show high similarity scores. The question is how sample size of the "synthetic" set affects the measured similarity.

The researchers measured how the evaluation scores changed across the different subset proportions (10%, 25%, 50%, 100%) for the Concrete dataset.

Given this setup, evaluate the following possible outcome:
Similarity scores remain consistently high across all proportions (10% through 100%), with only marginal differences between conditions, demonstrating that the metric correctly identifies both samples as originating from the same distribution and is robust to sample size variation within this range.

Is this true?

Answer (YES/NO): NO